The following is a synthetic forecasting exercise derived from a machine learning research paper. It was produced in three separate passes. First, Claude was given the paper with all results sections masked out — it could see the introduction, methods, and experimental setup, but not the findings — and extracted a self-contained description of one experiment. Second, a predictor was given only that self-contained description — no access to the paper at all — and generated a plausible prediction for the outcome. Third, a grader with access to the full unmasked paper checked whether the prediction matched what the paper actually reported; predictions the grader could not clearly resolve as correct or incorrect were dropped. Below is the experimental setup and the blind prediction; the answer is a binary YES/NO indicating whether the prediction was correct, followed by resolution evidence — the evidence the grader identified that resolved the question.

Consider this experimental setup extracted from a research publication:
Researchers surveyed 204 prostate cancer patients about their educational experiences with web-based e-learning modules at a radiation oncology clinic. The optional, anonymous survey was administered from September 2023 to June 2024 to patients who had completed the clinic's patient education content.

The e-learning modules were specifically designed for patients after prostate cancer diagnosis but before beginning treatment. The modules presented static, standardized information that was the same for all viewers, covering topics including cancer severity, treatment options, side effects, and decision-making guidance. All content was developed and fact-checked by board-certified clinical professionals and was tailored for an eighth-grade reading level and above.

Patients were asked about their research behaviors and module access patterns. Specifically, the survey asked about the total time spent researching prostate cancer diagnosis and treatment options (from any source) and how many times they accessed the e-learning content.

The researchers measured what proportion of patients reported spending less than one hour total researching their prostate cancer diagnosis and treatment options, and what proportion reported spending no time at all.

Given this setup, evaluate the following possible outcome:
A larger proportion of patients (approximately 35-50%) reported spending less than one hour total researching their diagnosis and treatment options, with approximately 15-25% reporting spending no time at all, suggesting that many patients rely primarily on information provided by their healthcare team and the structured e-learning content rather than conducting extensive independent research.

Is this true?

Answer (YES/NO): NO